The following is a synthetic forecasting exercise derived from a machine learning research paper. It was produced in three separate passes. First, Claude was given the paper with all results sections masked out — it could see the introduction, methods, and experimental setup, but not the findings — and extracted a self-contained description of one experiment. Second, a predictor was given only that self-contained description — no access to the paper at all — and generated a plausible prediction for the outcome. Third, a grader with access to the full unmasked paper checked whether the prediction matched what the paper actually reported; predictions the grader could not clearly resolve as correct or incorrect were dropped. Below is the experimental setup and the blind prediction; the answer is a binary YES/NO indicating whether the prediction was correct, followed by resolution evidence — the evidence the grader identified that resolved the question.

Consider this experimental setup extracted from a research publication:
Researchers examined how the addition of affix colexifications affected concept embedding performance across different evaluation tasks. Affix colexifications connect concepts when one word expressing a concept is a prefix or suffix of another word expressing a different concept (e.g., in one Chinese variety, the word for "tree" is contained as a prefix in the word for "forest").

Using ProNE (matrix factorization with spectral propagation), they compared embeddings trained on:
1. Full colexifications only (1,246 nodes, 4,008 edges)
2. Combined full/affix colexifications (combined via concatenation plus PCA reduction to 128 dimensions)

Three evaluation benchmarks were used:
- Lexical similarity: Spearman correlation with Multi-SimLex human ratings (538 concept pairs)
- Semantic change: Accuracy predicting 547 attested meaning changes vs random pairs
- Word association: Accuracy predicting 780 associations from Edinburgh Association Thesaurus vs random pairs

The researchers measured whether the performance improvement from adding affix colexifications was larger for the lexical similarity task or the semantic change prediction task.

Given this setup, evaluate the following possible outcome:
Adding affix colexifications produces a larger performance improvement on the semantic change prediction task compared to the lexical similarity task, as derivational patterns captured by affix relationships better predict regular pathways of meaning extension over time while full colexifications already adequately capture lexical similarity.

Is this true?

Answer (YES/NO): NO